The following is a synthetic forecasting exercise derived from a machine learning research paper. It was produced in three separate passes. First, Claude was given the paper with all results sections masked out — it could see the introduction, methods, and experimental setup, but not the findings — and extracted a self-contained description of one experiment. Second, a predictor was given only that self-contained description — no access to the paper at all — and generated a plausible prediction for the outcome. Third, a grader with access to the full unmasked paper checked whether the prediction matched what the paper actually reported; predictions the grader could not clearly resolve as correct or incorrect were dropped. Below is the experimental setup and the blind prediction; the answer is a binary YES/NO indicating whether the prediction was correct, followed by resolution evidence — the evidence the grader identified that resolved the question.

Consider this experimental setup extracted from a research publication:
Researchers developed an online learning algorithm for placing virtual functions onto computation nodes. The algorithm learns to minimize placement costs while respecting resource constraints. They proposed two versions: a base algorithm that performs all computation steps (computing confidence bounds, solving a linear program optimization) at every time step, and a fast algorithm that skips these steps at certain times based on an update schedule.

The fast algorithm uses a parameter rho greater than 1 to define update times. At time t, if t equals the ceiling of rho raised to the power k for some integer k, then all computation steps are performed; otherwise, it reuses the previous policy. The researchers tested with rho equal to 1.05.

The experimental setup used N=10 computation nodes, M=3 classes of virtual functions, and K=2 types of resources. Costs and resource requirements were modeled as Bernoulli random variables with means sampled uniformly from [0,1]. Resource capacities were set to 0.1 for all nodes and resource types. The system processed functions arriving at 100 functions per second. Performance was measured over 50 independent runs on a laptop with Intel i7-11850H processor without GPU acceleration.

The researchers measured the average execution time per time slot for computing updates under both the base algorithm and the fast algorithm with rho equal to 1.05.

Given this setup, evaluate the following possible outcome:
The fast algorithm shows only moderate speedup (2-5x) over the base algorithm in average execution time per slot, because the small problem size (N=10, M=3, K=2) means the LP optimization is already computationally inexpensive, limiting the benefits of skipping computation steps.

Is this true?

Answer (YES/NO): NO